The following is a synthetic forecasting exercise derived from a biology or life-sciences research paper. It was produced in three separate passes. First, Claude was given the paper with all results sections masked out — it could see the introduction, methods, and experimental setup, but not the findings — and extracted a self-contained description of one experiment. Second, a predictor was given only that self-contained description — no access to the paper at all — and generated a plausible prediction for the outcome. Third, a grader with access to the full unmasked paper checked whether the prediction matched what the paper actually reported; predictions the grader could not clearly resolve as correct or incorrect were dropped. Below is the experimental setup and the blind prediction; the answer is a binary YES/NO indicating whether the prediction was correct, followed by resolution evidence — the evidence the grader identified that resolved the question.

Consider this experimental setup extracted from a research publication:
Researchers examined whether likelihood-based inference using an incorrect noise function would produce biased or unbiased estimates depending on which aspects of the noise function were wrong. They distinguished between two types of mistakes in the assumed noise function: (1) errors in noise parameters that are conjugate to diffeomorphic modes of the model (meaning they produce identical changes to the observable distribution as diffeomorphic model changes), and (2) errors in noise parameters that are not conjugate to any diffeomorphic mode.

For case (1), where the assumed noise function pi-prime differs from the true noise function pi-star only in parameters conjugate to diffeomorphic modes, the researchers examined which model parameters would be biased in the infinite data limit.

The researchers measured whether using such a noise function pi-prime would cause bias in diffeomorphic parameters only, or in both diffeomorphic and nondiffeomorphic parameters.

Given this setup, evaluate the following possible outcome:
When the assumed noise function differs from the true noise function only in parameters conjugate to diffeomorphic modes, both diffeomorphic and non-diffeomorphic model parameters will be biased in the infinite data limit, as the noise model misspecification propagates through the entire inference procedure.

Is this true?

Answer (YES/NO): NO